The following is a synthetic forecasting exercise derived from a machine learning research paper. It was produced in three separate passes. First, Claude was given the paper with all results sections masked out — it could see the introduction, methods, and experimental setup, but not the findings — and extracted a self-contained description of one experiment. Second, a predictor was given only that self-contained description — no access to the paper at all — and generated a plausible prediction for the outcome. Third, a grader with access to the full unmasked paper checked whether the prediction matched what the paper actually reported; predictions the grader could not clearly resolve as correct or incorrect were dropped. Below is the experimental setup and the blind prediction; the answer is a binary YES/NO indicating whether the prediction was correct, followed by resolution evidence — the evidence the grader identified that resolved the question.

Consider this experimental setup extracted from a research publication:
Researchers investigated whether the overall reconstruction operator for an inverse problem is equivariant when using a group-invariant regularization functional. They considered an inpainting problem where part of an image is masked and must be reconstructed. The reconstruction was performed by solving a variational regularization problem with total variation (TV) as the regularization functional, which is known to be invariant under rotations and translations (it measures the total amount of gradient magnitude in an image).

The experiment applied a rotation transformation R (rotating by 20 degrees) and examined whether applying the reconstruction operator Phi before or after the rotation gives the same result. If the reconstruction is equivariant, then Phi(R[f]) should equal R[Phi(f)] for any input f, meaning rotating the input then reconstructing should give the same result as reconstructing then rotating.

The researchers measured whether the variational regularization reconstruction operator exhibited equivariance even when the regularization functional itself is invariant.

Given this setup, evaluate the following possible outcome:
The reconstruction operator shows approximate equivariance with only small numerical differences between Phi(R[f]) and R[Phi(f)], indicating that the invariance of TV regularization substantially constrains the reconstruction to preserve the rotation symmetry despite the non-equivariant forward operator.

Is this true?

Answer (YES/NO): NO